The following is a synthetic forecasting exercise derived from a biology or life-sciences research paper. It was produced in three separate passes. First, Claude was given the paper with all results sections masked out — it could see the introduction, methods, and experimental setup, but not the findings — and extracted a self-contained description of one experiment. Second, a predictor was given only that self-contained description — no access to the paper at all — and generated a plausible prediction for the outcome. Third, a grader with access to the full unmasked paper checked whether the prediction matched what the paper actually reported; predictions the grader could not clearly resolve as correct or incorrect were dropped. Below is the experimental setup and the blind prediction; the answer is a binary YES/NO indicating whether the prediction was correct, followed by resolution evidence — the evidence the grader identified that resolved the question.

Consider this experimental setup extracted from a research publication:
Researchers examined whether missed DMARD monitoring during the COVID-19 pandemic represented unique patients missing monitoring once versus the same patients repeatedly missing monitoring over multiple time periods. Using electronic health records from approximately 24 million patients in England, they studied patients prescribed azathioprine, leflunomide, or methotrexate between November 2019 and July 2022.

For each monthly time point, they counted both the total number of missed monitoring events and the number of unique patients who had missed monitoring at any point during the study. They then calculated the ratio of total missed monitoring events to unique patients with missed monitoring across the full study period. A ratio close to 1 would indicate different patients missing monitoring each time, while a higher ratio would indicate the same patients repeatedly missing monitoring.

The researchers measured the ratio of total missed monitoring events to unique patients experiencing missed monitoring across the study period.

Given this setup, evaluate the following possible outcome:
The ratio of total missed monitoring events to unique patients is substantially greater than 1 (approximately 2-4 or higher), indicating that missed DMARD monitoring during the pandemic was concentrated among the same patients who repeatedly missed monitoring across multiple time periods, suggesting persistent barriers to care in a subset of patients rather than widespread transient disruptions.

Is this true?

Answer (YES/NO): YES